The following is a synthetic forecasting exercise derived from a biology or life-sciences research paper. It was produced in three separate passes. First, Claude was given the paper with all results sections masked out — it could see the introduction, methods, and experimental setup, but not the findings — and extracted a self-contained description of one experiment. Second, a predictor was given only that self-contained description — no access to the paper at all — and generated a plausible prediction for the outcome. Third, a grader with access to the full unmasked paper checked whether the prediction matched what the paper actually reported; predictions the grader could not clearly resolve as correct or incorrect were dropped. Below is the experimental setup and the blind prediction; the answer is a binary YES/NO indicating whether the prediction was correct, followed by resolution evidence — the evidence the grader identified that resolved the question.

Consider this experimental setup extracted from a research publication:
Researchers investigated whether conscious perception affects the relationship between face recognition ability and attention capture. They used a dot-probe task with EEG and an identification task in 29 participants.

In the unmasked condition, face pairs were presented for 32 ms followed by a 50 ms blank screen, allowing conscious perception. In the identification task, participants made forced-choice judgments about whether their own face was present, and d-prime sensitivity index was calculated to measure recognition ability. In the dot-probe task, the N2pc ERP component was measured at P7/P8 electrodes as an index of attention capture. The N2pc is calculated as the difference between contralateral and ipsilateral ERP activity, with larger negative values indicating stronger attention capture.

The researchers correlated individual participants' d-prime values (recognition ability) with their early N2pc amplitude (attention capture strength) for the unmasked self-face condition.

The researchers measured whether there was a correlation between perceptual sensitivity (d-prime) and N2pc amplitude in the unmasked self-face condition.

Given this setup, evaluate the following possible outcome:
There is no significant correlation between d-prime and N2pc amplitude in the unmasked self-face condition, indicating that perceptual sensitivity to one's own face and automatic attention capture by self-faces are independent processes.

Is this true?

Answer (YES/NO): NO